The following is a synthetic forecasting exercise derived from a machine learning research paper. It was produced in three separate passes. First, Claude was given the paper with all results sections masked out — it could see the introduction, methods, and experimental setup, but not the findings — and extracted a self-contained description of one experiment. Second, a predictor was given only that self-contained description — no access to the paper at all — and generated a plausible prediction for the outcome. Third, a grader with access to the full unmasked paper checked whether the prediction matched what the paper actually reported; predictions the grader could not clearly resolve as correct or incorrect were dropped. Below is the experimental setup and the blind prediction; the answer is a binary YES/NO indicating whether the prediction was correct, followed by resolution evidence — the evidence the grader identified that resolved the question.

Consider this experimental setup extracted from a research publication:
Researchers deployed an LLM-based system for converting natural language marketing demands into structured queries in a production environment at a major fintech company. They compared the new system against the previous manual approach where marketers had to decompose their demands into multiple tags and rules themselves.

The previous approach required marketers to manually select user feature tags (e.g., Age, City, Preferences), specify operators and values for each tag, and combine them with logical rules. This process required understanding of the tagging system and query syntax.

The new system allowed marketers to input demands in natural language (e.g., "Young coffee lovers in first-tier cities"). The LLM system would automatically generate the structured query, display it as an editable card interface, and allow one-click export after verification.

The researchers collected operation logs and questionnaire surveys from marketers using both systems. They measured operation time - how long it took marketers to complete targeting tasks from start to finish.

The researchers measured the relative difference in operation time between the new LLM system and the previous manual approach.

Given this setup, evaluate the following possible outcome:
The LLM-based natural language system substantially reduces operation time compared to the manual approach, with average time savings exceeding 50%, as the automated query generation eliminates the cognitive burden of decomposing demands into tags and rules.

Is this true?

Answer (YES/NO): YES